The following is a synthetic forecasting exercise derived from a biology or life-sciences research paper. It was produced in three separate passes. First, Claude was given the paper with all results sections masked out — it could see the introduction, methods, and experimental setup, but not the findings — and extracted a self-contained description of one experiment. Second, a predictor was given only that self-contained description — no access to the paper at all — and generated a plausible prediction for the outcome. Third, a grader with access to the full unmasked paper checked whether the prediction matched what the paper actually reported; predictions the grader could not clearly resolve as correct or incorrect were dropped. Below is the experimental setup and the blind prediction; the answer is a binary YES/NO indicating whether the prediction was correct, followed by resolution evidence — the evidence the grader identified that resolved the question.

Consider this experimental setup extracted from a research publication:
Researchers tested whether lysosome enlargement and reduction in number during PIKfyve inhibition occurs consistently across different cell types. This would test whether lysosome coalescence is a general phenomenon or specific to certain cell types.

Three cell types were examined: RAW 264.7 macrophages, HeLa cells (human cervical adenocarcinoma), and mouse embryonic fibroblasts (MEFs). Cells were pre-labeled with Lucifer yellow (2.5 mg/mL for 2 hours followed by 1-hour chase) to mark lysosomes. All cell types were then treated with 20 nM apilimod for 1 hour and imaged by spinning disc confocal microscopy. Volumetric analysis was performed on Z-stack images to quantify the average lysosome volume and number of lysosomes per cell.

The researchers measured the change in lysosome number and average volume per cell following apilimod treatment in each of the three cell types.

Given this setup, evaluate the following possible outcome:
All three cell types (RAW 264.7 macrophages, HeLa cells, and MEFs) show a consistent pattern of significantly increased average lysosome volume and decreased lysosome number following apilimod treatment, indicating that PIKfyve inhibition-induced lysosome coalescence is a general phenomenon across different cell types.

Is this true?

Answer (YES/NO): YES